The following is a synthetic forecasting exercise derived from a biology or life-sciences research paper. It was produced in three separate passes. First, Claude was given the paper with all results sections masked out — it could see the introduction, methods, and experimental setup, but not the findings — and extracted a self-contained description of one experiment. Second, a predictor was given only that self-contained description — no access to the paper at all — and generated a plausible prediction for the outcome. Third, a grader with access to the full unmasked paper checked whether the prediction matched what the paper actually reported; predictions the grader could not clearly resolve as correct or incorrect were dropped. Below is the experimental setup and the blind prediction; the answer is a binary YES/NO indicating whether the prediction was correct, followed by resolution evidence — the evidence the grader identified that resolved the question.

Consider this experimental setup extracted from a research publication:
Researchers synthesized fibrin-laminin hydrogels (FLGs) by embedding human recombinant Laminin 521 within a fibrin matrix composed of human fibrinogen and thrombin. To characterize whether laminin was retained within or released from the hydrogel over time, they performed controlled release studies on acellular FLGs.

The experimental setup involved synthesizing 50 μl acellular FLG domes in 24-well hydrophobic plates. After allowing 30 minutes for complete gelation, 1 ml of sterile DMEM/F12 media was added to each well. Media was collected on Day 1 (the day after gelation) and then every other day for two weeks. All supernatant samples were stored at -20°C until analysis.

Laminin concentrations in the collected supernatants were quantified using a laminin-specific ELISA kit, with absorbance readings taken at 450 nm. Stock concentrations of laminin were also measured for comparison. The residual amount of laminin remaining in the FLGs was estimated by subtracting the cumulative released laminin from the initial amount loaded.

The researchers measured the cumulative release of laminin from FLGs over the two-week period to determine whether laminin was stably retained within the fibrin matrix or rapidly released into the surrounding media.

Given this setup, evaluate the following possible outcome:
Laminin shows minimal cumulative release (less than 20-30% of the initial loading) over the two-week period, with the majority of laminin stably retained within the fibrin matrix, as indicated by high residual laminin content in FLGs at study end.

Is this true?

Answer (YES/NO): YES